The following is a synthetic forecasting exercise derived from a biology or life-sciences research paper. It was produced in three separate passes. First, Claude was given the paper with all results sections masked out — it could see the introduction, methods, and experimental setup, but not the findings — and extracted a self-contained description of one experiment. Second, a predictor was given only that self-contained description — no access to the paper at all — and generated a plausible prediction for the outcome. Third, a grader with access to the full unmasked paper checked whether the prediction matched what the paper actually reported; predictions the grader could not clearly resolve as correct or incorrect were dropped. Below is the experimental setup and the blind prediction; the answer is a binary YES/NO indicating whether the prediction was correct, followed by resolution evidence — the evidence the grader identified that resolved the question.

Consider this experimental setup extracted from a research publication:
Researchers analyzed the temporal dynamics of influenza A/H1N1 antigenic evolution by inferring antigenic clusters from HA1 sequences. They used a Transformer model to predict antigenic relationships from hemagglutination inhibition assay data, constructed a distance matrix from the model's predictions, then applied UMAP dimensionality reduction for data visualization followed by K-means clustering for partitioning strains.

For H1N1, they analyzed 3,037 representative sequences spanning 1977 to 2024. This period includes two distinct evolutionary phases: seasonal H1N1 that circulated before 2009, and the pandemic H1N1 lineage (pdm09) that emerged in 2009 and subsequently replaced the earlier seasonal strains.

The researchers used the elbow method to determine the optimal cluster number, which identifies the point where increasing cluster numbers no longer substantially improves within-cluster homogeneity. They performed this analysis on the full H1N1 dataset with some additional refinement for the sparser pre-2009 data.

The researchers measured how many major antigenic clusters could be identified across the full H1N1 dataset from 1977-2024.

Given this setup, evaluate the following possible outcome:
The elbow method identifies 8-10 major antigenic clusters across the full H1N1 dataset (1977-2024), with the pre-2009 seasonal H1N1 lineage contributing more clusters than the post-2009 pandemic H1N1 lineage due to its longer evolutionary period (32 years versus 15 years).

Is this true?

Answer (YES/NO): NO